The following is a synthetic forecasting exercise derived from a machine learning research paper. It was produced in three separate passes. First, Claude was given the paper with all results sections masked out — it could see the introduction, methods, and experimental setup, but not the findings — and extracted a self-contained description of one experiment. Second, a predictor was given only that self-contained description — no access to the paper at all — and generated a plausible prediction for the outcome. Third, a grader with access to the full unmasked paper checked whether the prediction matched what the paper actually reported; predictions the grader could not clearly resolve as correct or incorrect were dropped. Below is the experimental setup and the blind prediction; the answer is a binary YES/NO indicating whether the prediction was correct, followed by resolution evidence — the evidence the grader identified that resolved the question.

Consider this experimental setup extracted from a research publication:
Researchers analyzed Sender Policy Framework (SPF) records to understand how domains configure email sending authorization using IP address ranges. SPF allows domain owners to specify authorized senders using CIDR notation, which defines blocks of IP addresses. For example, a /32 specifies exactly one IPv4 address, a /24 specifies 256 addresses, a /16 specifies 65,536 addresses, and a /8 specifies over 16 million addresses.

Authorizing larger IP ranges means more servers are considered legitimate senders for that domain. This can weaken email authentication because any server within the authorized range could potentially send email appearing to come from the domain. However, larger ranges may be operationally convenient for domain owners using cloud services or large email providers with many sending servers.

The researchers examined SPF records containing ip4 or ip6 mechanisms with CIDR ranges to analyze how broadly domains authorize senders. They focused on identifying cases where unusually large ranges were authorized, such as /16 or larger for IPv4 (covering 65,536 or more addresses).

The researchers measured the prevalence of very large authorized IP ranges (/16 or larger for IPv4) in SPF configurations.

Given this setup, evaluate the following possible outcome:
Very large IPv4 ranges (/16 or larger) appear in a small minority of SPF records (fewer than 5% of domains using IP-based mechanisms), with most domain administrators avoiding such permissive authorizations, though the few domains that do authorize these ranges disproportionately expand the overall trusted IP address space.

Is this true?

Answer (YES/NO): YES